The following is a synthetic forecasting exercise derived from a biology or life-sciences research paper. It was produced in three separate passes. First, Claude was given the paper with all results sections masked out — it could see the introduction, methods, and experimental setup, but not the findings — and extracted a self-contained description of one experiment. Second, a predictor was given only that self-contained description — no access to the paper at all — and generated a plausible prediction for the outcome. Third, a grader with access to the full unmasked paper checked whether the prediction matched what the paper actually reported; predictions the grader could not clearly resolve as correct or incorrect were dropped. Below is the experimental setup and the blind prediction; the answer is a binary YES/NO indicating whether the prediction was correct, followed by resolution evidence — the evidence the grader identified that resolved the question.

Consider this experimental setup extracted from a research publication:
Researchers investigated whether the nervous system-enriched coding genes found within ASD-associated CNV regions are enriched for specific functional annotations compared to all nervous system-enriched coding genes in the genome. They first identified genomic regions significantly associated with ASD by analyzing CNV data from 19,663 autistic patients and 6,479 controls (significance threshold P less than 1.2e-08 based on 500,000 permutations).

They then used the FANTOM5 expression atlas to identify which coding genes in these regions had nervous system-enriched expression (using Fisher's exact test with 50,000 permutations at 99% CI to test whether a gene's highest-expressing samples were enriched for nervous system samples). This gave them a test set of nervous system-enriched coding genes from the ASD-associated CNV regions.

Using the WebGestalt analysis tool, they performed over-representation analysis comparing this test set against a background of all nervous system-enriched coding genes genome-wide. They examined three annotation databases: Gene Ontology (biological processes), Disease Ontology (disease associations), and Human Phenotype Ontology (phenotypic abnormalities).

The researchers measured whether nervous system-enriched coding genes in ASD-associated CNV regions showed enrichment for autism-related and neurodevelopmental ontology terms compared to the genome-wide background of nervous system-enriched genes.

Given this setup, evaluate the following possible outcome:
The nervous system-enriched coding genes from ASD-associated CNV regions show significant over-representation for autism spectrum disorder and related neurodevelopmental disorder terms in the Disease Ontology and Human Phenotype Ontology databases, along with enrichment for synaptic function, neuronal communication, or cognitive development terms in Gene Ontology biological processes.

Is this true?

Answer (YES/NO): NO